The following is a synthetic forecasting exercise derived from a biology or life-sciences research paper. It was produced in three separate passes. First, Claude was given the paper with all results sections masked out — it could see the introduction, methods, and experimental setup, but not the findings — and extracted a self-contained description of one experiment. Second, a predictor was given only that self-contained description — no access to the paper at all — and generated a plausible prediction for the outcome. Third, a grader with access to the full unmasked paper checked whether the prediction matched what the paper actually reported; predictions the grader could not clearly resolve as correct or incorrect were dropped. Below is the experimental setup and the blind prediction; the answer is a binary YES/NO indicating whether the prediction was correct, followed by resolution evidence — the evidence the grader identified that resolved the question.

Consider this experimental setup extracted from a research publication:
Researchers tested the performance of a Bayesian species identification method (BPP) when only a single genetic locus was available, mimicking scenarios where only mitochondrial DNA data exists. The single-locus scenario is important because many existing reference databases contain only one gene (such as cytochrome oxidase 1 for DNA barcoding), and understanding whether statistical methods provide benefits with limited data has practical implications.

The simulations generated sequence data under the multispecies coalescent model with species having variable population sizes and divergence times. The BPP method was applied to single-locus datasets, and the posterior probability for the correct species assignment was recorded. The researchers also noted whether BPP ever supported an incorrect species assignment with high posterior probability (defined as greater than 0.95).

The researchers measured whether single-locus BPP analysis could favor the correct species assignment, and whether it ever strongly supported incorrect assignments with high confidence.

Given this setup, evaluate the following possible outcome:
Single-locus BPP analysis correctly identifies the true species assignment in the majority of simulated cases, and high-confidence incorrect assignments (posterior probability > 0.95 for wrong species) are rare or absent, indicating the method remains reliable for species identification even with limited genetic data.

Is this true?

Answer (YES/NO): YES